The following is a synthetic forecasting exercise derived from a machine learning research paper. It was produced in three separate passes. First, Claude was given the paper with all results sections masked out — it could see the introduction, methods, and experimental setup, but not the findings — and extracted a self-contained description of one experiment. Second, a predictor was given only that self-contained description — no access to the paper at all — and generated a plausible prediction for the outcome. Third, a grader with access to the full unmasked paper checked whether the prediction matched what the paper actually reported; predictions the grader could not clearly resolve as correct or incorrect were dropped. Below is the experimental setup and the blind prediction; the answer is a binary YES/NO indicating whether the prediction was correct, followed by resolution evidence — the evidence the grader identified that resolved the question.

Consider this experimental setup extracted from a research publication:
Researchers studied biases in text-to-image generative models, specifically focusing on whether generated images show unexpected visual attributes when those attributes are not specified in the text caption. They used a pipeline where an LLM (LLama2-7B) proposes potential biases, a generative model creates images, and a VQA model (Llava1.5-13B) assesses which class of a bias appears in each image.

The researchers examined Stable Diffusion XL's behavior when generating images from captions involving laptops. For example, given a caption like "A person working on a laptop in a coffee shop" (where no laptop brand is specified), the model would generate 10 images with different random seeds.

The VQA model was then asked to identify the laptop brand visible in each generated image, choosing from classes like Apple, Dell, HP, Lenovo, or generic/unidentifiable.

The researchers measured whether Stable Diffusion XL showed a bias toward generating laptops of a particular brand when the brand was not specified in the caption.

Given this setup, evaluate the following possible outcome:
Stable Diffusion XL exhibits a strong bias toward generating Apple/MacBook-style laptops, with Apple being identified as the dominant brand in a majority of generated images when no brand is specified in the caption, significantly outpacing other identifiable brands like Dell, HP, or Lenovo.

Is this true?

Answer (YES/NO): YES